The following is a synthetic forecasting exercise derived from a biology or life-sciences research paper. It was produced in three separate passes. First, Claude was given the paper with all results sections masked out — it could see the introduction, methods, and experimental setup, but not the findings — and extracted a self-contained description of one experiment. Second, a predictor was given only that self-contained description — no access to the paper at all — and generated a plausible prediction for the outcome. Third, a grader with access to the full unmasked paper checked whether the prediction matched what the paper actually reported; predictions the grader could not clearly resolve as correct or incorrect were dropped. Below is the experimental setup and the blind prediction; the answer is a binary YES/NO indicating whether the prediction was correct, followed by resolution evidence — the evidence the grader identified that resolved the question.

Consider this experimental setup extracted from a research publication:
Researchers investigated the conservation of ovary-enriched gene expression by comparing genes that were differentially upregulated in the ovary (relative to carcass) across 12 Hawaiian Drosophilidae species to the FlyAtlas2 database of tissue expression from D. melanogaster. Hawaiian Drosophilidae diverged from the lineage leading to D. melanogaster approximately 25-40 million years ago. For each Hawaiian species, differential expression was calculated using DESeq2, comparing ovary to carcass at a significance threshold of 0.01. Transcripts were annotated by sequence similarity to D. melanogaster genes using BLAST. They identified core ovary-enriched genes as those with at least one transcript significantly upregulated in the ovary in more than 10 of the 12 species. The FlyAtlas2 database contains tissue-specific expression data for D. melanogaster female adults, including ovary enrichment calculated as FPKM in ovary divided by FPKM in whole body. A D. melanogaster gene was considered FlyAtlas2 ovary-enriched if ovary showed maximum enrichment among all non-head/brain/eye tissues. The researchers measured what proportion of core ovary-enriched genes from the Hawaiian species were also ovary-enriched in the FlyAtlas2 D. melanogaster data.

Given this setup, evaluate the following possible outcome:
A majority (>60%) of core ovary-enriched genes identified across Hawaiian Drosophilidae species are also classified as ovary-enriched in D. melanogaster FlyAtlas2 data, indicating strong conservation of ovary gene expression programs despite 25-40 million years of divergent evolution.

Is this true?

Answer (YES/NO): YES